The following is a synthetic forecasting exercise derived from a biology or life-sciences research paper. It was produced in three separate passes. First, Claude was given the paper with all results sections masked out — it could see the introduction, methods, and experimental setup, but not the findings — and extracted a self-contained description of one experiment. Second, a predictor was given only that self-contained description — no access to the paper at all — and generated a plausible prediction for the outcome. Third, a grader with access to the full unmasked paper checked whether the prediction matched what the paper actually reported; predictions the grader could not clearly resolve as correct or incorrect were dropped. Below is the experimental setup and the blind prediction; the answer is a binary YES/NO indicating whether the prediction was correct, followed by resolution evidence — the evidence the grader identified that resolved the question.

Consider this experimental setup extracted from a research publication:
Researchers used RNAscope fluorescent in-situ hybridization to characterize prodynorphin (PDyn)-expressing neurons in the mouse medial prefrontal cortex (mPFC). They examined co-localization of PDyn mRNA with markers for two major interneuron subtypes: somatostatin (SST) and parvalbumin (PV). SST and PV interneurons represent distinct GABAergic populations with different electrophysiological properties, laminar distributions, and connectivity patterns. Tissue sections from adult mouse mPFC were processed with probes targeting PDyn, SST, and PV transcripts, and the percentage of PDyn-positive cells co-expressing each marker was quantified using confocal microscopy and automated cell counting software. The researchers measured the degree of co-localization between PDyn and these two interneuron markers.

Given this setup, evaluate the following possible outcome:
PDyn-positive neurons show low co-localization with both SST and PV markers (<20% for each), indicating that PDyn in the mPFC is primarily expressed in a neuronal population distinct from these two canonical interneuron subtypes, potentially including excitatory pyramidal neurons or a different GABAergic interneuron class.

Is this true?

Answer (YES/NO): YES